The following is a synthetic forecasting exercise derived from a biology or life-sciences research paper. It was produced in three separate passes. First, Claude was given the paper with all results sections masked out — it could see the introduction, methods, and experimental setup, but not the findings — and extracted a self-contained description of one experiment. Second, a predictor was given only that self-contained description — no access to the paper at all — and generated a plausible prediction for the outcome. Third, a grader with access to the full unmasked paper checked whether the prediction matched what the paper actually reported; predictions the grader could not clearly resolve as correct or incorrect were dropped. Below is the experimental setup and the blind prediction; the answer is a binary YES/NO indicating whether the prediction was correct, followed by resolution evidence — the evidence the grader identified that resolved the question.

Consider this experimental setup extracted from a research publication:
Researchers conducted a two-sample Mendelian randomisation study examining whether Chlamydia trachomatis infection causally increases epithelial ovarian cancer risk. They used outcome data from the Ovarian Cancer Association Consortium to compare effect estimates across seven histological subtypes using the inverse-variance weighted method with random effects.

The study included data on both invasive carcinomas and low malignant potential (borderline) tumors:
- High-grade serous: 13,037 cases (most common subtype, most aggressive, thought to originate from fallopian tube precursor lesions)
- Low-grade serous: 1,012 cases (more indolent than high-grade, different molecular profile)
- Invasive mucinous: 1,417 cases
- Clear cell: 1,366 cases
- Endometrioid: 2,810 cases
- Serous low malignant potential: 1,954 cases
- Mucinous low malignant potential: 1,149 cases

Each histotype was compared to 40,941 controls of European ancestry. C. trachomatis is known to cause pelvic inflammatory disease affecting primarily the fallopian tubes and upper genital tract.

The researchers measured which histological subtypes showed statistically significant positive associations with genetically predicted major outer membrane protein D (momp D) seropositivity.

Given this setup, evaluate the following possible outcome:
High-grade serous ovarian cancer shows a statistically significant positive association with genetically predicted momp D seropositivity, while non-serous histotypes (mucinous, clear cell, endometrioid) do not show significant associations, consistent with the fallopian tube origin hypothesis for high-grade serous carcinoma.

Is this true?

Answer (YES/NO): YES